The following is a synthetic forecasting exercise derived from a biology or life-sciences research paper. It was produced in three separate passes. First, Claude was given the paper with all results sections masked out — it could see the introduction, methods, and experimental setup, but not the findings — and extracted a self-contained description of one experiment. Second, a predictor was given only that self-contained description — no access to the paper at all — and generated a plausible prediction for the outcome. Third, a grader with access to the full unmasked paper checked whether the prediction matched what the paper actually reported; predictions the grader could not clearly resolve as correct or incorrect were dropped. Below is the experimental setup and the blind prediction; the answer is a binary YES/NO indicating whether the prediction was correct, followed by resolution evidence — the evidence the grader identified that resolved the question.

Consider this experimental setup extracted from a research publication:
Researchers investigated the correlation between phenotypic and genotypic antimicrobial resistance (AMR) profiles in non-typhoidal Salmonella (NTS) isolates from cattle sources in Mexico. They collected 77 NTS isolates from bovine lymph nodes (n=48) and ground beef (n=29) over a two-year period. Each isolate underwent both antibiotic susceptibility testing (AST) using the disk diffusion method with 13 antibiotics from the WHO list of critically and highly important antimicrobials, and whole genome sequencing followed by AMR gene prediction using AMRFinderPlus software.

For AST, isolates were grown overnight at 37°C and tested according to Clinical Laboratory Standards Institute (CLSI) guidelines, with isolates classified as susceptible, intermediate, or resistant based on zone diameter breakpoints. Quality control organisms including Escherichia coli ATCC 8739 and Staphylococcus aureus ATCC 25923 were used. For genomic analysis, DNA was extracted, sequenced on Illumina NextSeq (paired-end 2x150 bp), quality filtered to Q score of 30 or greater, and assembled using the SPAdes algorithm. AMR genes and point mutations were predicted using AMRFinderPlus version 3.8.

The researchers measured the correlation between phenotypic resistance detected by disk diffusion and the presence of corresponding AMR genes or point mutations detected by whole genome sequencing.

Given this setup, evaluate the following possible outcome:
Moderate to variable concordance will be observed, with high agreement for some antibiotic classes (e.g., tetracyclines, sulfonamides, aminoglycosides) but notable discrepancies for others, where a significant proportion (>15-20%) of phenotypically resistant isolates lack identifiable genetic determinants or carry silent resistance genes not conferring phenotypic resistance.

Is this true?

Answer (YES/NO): NO